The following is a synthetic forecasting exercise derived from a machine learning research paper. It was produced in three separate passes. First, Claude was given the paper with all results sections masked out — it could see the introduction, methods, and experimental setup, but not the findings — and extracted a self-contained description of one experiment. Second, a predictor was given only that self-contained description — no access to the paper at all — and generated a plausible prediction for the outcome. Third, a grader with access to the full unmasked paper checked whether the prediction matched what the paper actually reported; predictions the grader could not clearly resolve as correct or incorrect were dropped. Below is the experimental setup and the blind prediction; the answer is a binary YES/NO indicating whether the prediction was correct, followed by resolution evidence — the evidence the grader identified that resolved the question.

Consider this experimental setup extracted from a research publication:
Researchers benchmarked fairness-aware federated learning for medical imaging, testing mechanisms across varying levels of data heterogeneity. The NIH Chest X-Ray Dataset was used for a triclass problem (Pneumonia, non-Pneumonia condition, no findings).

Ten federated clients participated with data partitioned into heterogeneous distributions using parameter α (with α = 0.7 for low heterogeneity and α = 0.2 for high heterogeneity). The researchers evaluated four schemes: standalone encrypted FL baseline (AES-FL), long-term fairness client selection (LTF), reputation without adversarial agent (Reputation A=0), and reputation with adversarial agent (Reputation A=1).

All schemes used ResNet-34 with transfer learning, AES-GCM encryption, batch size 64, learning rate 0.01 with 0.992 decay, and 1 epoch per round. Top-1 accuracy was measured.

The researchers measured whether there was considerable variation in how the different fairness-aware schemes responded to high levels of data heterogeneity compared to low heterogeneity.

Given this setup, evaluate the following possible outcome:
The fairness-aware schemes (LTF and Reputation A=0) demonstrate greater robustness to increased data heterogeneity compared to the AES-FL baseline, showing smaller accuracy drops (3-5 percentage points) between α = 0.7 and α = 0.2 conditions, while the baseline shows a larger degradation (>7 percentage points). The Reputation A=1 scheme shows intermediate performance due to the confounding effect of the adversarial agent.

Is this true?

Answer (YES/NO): NO